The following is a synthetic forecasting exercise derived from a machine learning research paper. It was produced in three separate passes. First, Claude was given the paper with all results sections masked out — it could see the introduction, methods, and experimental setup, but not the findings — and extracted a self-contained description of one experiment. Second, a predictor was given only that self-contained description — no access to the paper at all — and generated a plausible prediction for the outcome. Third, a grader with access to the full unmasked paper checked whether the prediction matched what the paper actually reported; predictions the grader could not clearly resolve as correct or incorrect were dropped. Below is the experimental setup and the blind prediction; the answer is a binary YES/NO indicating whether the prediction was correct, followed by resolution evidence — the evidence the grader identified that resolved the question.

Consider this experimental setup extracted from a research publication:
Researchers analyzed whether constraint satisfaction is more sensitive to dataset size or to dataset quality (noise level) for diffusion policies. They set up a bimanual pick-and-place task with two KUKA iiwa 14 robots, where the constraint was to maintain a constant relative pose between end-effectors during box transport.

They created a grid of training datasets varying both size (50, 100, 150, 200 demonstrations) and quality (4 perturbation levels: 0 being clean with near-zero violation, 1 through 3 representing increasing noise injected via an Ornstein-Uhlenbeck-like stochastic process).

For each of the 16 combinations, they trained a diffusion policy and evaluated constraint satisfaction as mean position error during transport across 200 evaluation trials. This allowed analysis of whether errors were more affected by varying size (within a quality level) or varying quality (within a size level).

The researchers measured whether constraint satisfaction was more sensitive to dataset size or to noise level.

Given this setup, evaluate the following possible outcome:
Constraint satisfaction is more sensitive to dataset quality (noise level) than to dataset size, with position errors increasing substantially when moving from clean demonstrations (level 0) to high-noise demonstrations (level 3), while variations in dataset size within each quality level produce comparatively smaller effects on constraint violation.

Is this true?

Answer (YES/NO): NO